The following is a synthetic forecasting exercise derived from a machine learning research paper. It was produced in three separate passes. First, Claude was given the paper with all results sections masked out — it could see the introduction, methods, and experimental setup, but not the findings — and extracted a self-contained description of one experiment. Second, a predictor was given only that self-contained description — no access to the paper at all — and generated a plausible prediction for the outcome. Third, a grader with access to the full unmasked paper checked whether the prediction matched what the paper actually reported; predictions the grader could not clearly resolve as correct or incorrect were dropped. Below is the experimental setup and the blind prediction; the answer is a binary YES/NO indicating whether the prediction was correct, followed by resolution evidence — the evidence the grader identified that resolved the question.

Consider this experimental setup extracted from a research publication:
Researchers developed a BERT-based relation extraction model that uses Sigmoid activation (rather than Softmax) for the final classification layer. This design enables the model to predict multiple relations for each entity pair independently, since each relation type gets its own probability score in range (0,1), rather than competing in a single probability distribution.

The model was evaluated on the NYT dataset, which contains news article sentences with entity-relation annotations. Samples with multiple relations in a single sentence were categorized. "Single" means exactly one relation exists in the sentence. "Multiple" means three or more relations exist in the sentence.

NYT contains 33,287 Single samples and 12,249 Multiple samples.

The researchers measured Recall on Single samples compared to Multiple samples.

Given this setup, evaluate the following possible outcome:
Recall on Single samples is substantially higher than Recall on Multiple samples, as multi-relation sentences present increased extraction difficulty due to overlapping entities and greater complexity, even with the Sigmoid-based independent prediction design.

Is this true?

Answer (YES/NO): YES